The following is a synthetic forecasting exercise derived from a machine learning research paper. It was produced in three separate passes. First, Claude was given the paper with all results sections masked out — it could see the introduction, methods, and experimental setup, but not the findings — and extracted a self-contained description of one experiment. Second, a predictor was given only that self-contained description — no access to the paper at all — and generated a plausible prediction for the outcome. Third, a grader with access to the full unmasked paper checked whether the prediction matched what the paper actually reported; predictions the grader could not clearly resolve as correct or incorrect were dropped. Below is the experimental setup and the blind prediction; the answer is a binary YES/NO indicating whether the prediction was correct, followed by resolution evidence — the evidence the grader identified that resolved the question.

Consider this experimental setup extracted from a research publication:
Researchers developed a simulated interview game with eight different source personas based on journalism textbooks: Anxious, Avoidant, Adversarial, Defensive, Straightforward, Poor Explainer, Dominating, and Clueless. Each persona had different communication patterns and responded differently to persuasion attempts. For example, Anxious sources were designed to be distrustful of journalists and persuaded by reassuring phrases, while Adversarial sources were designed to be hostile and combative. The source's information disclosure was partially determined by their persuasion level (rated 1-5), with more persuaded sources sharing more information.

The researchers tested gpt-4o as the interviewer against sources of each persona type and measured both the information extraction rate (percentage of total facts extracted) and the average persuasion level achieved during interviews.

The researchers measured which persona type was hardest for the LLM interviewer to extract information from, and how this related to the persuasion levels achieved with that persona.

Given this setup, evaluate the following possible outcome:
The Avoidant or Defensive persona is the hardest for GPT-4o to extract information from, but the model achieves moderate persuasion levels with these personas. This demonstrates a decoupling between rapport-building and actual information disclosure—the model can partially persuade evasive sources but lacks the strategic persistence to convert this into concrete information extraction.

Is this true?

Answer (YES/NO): NO